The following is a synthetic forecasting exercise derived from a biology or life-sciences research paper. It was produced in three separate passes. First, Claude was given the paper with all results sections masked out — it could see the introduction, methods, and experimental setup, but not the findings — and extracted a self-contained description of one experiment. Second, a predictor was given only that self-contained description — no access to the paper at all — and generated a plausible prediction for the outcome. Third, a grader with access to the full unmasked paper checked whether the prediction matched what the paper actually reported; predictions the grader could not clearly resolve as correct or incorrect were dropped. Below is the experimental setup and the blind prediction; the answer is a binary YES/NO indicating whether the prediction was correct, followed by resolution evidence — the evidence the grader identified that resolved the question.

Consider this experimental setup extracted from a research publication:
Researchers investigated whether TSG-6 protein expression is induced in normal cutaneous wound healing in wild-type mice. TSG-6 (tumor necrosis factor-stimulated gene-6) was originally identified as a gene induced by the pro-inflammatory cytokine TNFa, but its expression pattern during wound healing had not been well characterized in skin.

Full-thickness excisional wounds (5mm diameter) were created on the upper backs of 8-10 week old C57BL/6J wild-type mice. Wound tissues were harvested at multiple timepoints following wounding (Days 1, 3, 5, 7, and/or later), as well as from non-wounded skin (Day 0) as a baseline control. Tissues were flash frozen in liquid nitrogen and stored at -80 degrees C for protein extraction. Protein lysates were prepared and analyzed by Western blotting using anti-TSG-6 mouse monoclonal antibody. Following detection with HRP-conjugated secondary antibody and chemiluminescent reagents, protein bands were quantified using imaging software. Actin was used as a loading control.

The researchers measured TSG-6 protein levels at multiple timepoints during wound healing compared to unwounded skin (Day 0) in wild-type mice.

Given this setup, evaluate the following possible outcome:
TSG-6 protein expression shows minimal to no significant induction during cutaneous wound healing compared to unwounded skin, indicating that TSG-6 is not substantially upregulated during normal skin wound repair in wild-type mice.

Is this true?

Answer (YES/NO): NO